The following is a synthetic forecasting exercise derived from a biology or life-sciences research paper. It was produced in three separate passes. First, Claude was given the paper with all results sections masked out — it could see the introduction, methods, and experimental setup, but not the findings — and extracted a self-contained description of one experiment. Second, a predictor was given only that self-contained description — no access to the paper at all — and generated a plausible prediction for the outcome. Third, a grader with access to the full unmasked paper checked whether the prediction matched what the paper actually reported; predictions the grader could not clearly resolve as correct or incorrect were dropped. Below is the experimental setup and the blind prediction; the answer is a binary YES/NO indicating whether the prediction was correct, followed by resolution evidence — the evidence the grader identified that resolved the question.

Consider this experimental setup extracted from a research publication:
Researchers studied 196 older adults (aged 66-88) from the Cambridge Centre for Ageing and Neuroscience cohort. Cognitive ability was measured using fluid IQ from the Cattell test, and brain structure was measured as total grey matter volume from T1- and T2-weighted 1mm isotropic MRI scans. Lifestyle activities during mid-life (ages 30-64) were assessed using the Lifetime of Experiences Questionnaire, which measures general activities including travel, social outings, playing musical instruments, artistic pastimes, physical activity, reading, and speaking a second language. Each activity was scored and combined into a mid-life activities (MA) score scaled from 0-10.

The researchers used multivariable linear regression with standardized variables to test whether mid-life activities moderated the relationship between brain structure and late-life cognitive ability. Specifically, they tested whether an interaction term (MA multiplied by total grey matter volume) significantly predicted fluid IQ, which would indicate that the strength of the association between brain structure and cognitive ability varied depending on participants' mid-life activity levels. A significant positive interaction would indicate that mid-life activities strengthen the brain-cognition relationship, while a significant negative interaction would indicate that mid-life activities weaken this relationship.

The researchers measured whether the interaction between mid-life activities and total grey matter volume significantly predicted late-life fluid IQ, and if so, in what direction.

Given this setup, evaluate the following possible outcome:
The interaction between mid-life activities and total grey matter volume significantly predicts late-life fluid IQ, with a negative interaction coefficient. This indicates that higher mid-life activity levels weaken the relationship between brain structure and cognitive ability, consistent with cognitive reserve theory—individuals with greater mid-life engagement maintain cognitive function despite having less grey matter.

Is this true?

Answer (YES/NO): YES